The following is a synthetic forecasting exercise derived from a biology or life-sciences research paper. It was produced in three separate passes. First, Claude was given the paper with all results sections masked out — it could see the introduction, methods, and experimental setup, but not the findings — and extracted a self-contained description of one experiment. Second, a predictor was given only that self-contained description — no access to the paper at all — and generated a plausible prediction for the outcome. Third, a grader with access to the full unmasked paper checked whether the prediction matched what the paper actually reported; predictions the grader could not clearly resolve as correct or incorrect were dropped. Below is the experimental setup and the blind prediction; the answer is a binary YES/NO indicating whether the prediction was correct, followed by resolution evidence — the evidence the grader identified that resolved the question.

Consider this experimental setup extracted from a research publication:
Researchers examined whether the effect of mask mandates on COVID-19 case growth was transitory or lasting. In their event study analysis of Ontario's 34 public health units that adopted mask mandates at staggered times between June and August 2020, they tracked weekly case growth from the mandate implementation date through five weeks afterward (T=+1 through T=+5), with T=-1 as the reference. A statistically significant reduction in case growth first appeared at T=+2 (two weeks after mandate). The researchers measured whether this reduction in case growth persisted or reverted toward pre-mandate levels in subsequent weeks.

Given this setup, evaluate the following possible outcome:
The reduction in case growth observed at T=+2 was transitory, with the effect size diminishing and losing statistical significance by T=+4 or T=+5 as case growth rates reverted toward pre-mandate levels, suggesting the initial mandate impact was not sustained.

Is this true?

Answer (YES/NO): NO